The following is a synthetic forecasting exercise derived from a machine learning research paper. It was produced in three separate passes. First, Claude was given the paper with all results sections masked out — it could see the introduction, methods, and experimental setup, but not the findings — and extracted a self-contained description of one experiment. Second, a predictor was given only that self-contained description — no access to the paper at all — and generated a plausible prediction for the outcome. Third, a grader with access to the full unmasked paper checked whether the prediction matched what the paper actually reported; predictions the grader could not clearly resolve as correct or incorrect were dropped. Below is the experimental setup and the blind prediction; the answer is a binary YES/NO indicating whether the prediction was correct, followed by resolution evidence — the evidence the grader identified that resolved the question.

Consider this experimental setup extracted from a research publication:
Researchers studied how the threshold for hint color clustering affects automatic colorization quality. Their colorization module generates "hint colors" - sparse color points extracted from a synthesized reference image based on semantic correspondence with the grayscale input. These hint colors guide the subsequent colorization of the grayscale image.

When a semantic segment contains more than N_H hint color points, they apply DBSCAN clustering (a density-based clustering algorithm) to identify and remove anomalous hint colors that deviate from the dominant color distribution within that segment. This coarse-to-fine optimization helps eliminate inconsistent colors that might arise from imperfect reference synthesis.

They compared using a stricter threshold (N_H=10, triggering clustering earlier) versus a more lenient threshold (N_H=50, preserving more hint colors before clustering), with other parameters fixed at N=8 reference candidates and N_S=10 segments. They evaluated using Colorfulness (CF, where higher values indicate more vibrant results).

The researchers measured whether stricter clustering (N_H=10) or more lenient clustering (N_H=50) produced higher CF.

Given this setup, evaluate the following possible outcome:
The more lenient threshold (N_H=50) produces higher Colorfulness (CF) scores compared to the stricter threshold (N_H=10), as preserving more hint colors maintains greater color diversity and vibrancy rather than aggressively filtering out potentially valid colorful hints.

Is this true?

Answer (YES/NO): NO